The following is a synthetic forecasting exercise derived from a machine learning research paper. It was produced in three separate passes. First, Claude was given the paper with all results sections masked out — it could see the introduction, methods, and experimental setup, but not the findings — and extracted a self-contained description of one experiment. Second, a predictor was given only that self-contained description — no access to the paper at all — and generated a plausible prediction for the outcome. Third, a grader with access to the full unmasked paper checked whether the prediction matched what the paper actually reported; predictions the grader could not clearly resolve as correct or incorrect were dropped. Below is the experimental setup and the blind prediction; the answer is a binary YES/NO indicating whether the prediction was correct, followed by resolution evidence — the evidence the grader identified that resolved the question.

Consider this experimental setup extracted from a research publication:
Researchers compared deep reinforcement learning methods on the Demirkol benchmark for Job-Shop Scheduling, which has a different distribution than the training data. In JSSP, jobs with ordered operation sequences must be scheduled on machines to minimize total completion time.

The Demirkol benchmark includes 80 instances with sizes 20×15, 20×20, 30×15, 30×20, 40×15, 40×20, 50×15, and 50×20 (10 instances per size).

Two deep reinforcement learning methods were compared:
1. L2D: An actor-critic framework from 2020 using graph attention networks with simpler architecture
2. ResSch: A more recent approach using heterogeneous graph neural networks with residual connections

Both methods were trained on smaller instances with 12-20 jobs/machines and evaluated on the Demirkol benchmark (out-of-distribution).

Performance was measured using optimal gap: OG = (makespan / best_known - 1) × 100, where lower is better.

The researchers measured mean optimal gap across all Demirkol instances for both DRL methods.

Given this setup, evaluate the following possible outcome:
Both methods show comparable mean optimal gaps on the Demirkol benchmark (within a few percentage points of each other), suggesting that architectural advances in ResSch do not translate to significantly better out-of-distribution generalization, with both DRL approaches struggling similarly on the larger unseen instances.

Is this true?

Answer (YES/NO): NO